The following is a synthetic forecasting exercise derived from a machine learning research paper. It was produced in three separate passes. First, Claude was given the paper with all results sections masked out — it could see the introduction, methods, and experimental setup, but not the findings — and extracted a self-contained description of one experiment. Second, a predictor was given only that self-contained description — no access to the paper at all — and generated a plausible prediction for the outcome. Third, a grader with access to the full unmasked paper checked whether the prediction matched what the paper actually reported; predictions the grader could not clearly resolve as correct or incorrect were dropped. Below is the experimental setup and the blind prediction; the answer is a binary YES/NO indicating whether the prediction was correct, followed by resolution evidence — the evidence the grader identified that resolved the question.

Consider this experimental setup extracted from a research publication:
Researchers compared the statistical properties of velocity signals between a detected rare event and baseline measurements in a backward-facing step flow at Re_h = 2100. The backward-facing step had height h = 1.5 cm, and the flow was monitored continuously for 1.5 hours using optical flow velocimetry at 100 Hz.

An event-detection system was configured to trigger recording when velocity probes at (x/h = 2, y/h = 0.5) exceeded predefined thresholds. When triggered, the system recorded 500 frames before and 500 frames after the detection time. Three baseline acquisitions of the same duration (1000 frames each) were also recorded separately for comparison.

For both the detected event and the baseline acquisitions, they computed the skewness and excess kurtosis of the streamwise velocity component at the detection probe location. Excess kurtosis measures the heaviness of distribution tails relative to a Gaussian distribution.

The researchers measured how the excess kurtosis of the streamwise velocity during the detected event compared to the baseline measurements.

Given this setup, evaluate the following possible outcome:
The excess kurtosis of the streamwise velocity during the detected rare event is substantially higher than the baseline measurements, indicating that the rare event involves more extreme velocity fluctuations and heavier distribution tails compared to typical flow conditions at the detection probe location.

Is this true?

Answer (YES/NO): YES